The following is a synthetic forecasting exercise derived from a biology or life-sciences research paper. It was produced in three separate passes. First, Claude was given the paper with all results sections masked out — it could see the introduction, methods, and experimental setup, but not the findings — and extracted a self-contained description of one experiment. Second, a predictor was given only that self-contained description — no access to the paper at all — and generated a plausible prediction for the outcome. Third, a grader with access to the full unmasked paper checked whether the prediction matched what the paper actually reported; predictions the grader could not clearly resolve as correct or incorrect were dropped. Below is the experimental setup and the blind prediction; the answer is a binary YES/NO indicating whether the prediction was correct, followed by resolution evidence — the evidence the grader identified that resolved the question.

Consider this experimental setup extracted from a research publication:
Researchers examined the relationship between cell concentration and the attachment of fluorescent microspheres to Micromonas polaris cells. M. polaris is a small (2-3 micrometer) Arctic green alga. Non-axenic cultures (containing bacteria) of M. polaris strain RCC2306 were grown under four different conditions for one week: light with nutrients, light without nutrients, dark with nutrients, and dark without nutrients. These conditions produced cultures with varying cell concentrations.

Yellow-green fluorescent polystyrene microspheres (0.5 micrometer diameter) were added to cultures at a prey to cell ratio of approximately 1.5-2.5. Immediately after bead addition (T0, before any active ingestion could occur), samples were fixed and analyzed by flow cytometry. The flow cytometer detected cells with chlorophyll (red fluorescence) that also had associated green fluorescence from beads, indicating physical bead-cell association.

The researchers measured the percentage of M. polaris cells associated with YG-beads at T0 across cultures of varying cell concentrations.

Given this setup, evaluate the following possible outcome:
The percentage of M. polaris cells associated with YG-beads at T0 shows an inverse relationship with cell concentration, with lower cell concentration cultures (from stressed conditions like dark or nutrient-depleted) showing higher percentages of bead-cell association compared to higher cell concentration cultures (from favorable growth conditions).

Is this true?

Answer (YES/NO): NO